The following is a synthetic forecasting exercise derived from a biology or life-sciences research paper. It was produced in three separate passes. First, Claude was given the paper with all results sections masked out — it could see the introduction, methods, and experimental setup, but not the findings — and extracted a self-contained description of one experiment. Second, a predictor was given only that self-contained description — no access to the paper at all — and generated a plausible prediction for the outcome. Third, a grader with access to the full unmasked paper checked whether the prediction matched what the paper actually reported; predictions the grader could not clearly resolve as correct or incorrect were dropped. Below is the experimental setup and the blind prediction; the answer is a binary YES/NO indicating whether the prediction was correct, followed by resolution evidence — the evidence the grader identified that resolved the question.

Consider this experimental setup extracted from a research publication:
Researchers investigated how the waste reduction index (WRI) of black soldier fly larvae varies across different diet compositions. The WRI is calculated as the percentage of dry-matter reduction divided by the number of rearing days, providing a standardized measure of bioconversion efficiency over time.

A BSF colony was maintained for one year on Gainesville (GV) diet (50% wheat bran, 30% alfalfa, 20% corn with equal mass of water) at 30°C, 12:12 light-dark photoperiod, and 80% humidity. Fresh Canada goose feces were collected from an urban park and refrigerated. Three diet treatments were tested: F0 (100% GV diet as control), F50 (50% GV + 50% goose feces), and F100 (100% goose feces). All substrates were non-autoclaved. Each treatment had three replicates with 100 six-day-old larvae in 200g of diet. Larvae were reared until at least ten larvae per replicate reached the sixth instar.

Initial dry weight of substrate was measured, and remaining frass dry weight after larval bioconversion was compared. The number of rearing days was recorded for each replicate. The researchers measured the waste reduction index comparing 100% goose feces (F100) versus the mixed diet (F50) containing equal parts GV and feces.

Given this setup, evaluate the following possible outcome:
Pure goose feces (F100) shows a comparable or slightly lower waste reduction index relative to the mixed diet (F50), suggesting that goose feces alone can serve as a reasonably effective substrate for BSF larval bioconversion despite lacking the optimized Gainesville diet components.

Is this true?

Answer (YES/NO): NO